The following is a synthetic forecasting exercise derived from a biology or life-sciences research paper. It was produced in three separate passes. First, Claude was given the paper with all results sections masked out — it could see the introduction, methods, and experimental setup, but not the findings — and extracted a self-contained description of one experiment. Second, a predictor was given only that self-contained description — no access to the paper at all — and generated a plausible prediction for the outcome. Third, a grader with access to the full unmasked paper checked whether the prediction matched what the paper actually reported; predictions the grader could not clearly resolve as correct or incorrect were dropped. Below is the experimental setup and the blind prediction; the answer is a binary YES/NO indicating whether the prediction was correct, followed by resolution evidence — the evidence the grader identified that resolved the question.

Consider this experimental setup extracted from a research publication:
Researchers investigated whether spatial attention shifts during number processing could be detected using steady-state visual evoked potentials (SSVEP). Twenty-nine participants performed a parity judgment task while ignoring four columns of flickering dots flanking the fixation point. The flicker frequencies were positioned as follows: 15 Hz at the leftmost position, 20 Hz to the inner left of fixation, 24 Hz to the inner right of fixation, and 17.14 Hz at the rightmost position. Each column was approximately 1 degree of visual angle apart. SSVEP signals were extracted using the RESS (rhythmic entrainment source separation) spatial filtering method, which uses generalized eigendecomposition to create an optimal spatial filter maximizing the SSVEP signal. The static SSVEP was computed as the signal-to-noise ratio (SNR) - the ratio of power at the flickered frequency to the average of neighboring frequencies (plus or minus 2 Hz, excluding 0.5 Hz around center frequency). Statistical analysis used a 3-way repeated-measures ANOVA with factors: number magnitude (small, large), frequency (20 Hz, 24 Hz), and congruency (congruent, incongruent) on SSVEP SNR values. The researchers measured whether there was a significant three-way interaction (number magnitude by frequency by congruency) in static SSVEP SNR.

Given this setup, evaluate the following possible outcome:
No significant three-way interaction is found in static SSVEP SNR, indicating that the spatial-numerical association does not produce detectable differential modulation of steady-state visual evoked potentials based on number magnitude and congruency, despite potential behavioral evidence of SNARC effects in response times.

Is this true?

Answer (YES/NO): YES